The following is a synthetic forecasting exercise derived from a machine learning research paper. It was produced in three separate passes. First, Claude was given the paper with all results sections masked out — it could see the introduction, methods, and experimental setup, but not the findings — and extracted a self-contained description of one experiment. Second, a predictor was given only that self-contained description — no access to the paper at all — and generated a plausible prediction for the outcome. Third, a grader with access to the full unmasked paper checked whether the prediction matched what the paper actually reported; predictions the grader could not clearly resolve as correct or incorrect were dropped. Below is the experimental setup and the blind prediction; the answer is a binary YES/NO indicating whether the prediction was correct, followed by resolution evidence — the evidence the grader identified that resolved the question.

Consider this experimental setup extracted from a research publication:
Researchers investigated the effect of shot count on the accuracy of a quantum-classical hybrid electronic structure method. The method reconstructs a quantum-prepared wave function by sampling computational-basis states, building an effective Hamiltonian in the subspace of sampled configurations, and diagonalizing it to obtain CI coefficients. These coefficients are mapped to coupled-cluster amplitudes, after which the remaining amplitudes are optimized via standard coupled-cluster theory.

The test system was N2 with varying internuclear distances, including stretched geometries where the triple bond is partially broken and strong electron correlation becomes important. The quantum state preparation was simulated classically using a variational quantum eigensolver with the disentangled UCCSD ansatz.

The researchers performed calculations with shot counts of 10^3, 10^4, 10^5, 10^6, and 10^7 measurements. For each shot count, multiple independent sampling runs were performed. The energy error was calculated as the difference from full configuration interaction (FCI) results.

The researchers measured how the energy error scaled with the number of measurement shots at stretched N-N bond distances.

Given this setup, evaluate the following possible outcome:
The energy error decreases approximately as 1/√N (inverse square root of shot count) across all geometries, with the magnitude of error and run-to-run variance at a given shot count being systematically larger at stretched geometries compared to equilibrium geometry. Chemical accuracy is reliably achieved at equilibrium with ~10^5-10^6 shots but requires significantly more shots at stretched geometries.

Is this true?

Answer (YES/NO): NO